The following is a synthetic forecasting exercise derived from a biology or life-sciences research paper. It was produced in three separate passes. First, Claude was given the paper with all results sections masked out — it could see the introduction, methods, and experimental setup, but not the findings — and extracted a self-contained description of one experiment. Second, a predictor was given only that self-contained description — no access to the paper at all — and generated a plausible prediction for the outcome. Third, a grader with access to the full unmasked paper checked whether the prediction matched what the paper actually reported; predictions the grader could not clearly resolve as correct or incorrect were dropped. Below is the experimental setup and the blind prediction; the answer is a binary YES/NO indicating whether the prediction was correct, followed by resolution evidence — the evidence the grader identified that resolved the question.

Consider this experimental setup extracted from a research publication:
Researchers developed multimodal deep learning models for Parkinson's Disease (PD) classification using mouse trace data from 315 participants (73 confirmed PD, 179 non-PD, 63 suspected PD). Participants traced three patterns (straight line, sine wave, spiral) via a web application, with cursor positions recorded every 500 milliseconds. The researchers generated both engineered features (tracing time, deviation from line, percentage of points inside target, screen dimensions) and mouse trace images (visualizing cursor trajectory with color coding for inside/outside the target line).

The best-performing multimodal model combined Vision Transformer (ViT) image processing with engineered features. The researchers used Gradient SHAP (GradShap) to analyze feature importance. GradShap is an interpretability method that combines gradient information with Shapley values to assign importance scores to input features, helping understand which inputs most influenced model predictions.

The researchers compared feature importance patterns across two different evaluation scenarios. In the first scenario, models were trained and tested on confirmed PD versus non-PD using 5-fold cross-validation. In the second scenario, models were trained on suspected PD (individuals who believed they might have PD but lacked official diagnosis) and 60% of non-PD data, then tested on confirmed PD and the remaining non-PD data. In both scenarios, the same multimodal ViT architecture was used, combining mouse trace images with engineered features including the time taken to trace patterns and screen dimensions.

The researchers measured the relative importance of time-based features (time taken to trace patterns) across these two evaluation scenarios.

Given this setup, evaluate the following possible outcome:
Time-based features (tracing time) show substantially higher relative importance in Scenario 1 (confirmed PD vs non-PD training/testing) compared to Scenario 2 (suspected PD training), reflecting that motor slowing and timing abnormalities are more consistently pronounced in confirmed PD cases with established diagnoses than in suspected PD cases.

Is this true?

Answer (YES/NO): NO